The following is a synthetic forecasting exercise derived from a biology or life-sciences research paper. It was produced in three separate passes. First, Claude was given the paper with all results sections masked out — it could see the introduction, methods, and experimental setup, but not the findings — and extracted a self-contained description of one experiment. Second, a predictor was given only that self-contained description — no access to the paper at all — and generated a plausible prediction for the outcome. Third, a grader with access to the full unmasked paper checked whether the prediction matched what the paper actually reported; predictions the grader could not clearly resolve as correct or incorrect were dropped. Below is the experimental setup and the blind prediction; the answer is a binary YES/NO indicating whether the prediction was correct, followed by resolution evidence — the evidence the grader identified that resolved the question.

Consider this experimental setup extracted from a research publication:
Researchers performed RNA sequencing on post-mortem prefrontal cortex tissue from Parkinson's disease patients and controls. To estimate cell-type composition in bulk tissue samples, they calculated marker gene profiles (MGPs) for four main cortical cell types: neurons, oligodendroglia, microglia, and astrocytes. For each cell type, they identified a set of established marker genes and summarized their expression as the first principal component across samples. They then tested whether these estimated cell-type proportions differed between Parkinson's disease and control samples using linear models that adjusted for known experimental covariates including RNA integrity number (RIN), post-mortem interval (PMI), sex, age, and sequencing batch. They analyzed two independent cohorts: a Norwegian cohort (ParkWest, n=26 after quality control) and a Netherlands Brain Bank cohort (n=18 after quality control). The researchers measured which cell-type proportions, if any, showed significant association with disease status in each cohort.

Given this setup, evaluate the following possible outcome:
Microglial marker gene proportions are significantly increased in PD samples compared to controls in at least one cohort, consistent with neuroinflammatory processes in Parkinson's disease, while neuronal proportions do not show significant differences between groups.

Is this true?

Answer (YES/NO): YES